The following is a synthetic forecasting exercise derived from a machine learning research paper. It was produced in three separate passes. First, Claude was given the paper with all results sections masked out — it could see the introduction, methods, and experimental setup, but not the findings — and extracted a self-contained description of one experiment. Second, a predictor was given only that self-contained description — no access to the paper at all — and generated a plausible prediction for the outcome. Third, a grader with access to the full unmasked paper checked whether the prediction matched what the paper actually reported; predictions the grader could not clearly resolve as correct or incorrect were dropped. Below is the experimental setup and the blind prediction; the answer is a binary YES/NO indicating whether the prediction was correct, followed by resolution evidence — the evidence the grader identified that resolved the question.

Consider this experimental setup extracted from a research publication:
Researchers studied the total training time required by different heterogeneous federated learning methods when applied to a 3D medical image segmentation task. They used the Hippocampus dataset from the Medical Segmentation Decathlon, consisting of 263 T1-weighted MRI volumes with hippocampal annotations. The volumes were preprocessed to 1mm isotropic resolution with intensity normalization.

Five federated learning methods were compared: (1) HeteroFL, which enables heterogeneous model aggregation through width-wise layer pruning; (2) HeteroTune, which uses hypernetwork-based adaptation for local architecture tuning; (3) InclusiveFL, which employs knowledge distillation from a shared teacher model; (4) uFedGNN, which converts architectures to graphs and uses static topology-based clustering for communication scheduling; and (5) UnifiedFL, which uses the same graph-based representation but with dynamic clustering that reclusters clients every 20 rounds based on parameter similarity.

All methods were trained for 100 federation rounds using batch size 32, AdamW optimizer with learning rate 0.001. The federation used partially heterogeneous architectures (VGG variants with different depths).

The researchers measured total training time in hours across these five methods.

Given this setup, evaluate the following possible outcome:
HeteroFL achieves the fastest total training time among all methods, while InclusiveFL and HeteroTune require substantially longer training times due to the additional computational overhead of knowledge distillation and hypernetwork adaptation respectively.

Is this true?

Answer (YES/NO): NO